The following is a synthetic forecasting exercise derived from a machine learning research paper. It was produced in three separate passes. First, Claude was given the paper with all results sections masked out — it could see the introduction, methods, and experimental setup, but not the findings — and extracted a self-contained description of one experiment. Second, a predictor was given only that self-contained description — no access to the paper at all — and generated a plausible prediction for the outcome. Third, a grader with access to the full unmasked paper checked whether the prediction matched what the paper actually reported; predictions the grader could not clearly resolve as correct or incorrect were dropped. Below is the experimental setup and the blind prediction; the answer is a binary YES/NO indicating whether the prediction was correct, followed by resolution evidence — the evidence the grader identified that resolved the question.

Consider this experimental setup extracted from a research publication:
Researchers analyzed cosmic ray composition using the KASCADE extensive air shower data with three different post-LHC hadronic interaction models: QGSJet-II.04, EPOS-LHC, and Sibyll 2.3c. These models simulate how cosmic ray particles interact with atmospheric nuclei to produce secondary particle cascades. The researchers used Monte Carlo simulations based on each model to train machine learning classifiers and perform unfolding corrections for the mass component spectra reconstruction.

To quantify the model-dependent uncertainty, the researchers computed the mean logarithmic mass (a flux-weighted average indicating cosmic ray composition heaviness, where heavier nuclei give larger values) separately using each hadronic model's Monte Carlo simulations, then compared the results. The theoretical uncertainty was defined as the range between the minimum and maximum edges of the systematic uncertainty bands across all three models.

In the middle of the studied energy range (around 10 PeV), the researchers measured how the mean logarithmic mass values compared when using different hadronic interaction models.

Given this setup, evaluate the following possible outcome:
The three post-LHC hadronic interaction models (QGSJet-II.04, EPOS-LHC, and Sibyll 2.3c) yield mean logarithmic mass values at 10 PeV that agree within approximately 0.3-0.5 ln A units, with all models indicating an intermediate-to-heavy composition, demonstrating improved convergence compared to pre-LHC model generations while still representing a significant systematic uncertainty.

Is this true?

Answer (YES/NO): NO